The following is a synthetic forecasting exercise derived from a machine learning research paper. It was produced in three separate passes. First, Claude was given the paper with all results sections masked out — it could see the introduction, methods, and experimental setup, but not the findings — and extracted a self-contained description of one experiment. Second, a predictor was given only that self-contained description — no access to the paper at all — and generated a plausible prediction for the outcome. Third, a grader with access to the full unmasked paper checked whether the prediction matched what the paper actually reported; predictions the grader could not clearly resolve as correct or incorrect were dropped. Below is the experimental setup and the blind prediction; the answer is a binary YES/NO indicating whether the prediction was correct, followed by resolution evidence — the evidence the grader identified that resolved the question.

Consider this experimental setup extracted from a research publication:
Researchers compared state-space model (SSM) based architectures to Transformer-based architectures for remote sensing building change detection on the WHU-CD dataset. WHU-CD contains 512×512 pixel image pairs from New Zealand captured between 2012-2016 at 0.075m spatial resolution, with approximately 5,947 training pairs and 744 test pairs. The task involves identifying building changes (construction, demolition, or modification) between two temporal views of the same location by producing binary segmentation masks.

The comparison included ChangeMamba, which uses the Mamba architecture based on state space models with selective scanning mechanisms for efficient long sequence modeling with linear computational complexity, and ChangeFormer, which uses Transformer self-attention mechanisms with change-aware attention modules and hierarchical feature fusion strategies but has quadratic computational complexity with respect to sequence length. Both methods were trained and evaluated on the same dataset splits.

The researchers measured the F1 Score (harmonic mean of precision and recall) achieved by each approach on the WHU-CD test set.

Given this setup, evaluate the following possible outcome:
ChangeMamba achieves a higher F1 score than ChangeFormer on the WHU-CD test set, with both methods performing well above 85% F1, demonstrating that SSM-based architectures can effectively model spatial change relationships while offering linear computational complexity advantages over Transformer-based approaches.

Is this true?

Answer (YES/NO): YES